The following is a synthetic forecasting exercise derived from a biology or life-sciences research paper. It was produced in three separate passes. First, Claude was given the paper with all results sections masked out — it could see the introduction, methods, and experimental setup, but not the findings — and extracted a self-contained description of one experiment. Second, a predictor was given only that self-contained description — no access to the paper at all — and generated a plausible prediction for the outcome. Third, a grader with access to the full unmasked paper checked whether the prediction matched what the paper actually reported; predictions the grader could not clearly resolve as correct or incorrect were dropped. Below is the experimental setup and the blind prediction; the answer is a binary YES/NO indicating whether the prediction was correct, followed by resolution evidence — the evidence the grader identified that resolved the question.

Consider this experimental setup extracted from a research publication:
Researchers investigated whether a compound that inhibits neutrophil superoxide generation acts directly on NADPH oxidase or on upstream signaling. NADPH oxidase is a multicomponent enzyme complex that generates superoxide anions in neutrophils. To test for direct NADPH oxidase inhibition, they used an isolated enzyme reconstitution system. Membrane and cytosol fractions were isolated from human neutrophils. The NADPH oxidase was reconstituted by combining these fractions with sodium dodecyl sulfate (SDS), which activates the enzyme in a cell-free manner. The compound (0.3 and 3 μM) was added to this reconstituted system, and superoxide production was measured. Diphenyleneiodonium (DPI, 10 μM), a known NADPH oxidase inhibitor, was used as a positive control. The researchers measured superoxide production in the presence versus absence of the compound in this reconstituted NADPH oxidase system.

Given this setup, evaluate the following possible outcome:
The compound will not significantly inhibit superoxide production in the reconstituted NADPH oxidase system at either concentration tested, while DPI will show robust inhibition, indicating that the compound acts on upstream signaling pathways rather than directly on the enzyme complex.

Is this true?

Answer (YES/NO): YES